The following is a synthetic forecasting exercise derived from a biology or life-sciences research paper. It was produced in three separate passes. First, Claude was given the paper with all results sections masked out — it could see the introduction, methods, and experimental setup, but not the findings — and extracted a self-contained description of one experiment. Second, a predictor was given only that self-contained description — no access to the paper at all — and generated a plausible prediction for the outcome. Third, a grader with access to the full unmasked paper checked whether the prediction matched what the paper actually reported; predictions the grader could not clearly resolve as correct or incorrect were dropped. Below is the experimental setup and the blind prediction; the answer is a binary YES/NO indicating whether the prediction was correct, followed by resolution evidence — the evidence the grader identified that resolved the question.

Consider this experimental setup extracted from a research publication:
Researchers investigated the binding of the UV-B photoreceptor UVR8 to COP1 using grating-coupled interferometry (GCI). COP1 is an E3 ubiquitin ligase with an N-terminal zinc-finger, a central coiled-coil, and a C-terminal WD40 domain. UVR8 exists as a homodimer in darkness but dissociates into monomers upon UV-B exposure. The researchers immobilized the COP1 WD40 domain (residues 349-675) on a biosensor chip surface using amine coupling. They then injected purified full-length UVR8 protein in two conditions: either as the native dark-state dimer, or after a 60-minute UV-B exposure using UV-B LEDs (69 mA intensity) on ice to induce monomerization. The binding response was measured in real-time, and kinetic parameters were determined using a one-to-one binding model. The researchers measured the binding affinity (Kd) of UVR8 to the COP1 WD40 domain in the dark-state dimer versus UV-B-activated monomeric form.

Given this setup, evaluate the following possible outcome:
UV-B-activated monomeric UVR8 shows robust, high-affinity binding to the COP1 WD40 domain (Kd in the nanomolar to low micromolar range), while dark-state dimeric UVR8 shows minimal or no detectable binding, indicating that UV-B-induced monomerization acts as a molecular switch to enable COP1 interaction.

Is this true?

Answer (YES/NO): NO